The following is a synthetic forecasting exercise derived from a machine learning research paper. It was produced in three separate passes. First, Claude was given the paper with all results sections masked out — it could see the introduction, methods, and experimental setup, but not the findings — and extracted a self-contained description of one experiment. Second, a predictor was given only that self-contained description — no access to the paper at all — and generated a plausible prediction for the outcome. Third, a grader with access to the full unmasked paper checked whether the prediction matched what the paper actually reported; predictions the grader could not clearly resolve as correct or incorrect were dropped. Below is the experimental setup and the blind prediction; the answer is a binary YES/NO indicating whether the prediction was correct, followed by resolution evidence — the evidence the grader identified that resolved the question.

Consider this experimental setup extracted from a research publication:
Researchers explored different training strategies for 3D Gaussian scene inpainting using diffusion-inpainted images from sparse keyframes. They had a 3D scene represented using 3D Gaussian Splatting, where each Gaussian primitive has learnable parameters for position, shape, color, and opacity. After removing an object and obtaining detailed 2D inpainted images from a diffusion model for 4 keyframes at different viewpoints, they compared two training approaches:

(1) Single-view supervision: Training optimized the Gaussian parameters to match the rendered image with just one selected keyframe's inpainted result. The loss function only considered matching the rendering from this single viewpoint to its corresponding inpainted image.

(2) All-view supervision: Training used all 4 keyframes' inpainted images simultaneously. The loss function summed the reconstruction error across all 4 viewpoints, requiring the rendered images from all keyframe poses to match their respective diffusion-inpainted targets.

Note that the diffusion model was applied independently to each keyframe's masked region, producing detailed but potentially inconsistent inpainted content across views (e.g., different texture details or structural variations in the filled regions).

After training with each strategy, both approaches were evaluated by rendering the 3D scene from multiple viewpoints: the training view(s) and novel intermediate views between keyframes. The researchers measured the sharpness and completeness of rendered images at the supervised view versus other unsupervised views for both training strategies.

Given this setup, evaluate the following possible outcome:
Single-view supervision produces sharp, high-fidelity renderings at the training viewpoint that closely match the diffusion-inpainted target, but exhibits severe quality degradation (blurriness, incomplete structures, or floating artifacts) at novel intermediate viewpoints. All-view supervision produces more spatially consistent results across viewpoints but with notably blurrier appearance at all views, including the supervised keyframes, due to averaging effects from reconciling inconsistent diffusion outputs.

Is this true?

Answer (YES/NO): NO